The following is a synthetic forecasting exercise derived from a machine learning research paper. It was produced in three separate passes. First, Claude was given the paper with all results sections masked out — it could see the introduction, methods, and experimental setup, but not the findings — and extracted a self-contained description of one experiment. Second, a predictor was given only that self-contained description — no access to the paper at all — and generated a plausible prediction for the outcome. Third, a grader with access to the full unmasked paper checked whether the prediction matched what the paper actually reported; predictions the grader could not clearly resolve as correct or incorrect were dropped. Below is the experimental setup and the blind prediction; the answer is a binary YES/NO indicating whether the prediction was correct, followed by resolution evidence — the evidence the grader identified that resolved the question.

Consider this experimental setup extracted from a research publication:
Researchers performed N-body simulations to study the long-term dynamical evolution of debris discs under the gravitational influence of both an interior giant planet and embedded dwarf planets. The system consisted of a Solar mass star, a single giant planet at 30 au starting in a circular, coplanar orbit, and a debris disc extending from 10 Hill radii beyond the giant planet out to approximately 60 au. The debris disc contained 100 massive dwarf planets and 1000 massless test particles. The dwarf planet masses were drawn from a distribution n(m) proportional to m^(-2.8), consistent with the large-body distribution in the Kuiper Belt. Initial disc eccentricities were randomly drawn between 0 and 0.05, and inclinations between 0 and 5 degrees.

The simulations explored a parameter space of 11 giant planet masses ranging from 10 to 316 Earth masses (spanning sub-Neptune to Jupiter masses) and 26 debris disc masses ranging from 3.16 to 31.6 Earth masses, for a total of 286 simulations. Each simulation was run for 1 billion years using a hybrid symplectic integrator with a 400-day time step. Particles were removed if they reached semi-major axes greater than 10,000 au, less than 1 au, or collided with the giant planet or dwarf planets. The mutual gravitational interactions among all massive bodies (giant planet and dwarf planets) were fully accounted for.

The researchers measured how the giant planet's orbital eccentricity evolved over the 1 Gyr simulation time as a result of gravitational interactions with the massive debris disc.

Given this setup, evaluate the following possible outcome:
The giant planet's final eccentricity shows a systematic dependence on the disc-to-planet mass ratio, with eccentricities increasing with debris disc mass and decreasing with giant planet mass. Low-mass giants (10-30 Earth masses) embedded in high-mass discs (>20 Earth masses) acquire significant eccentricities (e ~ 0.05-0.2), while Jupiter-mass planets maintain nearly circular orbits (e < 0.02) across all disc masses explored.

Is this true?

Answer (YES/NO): NO